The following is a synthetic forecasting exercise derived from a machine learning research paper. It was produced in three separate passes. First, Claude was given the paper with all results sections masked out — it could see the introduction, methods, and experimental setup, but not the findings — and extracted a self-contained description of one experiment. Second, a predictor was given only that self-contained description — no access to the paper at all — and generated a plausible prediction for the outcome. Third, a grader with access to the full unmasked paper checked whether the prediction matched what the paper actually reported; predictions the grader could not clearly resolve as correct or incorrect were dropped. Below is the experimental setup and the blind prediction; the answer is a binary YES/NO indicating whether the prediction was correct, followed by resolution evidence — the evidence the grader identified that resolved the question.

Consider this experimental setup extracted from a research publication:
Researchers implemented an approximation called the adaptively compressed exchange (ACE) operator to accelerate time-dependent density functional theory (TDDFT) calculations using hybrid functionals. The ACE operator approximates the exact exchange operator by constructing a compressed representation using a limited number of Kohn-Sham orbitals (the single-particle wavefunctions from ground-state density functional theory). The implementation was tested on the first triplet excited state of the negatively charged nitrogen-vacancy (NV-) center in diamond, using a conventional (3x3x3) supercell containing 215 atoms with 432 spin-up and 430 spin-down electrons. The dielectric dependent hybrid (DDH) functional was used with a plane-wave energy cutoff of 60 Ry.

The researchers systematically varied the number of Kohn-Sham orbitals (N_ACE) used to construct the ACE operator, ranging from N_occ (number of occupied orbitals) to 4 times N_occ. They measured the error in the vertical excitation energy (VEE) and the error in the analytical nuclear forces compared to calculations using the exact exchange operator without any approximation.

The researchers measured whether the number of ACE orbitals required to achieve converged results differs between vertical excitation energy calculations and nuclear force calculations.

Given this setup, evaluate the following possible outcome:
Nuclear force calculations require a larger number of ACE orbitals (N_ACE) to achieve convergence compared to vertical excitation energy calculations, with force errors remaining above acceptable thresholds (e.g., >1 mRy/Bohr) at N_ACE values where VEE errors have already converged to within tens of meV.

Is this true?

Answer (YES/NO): YES